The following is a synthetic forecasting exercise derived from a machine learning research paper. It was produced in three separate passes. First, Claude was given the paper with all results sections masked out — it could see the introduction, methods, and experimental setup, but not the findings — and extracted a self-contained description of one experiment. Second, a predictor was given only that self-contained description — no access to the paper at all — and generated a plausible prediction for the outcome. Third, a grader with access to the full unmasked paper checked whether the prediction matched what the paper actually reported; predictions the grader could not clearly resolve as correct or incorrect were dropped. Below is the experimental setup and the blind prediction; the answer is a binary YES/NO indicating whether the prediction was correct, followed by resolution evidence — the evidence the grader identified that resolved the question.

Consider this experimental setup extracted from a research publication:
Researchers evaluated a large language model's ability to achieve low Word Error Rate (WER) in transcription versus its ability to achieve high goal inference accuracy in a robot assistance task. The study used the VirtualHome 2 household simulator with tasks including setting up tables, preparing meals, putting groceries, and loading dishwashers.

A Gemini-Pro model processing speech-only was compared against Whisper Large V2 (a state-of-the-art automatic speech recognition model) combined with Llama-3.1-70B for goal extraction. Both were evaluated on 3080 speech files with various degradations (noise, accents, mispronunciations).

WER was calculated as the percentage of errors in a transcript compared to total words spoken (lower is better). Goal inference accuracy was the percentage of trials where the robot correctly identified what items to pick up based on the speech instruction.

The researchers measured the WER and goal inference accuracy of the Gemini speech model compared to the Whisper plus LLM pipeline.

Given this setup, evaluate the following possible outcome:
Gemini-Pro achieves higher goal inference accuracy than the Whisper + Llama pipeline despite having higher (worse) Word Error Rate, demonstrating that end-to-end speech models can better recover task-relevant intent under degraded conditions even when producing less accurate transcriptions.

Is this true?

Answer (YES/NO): NO